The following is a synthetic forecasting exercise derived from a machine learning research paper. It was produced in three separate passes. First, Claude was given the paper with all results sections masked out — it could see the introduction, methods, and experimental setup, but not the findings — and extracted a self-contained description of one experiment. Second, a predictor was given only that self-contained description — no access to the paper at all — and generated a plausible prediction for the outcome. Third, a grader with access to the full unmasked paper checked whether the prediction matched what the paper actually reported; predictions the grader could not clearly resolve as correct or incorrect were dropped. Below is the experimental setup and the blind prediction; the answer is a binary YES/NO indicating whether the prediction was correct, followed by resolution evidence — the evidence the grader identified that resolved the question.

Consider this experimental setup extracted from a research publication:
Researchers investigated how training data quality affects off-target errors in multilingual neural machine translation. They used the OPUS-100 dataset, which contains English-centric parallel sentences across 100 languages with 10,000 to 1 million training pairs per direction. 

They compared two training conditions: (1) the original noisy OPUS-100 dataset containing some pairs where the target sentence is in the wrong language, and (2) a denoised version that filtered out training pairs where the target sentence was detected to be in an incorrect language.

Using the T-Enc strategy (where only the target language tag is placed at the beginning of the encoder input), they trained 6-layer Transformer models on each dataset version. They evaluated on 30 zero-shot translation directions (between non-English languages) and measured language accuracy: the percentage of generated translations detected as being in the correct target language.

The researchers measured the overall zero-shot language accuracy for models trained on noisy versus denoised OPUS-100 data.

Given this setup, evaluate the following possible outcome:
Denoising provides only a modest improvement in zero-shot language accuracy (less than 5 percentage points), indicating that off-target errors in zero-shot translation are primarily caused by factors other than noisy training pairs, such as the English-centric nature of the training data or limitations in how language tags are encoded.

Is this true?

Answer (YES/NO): NO